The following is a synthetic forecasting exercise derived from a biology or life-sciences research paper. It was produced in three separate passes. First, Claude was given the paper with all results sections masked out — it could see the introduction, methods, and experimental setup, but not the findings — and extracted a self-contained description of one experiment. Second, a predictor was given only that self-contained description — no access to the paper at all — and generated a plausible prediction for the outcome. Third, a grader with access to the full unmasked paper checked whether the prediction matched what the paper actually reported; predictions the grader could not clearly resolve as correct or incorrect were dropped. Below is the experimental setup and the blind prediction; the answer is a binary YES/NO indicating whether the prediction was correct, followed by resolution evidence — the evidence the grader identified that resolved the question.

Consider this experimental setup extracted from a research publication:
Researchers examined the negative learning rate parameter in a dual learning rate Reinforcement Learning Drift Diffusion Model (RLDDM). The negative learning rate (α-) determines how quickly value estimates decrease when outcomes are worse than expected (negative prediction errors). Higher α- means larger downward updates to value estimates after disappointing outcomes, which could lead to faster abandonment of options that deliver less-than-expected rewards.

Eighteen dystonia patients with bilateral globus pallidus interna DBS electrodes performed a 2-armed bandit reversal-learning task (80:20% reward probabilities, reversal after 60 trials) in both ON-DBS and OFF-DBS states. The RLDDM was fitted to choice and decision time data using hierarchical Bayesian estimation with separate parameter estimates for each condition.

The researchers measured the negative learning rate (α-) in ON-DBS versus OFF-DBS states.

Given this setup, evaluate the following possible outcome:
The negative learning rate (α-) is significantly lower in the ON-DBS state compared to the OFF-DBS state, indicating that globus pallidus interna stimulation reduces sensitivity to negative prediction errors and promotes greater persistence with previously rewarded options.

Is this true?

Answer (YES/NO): NO